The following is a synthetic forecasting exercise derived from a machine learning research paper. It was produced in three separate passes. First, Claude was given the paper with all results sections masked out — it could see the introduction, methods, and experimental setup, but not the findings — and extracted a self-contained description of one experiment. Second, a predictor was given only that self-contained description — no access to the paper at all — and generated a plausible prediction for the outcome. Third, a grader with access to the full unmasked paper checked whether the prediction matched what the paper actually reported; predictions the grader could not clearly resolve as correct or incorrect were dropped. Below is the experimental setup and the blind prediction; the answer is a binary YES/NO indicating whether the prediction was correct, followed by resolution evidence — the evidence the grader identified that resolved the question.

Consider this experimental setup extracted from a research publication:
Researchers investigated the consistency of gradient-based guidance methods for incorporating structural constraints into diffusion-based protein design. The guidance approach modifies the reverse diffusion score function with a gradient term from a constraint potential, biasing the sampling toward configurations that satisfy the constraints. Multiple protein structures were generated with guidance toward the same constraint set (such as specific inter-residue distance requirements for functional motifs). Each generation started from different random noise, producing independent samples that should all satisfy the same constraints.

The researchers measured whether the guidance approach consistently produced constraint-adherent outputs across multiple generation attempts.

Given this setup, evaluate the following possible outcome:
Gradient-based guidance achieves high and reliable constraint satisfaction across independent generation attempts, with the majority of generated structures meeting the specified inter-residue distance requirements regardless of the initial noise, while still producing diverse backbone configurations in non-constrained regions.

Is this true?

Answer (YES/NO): NO